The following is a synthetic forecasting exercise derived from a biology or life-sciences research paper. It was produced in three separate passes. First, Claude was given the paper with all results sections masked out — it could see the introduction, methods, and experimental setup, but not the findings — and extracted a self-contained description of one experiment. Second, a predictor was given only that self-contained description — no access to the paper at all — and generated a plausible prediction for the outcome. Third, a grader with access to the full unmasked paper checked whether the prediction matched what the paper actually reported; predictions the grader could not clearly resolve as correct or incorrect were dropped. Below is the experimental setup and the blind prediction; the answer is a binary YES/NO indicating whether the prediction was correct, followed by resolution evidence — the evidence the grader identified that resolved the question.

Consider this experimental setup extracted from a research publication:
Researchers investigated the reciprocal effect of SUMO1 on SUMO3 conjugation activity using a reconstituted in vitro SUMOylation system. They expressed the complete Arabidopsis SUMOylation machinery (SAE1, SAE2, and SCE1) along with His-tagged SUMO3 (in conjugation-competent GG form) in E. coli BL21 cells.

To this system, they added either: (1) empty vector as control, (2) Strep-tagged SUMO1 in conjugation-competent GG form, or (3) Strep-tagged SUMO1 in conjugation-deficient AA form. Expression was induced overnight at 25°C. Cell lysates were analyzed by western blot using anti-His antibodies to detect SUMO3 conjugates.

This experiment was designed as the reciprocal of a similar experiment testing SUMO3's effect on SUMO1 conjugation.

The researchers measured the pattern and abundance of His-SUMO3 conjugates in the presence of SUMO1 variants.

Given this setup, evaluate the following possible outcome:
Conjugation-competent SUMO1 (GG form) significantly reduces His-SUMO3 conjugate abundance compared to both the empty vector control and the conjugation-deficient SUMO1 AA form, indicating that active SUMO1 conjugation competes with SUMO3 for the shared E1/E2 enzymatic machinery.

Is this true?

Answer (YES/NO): NO